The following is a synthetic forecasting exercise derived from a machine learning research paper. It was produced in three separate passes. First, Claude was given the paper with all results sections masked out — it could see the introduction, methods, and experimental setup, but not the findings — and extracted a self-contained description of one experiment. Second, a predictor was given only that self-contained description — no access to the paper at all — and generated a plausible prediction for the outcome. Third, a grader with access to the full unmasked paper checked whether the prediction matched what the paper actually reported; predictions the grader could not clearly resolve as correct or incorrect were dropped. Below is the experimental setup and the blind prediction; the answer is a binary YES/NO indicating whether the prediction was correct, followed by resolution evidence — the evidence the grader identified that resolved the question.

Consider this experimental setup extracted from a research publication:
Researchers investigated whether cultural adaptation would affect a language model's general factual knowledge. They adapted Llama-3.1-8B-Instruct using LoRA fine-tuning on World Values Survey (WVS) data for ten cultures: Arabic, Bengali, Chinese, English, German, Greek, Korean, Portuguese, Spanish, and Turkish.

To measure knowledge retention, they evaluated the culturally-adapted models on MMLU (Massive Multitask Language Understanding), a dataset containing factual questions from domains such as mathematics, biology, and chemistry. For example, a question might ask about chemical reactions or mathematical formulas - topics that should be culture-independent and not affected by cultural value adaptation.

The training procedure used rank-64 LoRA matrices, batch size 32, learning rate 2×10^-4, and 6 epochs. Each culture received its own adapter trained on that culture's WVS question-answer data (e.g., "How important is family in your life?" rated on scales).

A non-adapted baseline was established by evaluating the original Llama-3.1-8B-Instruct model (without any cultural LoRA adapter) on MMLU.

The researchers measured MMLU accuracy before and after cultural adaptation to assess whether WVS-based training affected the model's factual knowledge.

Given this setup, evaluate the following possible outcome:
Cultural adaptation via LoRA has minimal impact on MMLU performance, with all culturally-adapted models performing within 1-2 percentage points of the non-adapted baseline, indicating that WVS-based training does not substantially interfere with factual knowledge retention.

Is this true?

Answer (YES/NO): NO